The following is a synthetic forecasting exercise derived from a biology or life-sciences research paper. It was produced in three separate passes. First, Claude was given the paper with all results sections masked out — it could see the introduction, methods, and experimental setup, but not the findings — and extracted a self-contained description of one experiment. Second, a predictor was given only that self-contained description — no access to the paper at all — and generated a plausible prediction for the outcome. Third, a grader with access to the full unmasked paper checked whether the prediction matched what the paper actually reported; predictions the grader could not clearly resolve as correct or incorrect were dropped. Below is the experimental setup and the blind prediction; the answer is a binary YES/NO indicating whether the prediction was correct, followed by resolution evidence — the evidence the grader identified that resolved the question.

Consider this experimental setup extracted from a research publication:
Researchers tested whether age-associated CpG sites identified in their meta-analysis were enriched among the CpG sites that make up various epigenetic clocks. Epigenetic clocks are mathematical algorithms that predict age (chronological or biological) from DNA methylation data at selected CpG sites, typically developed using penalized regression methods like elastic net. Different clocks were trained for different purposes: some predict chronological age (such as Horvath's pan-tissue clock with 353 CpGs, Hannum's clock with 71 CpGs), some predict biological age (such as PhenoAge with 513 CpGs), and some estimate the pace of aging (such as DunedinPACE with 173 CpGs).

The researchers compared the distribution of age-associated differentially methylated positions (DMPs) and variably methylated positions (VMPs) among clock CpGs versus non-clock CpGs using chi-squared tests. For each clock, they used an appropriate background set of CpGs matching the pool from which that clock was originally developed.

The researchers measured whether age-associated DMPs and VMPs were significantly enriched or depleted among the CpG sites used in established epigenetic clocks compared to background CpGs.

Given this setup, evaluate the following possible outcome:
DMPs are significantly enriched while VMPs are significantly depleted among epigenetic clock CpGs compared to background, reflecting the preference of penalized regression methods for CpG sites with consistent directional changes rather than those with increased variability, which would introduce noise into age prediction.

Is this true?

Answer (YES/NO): NO